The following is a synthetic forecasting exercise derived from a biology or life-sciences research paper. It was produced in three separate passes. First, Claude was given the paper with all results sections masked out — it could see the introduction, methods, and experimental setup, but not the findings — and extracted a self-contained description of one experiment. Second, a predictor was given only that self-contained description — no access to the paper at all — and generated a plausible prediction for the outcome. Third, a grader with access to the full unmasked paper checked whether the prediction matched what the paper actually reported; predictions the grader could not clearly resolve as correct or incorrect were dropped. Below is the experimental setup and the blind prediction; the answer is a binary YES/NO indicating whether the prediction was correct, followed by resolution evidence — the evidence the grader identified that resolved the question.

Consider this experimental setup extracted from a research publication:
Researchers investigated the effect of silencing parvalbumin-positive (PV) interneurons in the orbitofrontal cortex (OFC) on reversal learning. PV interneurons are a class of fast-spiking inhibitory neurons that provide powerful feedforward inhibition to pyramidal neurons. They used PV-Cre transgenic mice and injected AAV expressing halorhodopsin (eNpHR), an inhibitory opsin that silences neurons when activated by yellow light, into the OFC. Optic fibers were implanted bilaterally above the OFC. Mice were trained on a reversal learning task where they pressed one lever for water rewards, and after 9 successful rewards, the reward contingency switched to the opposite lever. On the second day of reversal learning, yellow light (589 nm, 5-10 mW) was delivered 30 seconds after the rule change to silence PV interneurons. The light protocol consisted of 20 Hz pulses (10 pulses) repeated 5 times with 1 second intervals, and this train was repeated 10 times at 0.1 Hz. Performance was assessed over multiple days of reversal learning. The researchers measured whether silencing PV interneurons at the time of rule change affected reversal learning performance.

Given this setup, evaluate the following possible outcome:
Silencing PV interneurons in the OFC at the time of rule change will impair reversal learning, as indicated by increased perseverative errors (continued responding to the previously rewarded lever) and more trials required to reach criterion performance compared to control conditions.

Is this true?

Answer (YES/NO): NO